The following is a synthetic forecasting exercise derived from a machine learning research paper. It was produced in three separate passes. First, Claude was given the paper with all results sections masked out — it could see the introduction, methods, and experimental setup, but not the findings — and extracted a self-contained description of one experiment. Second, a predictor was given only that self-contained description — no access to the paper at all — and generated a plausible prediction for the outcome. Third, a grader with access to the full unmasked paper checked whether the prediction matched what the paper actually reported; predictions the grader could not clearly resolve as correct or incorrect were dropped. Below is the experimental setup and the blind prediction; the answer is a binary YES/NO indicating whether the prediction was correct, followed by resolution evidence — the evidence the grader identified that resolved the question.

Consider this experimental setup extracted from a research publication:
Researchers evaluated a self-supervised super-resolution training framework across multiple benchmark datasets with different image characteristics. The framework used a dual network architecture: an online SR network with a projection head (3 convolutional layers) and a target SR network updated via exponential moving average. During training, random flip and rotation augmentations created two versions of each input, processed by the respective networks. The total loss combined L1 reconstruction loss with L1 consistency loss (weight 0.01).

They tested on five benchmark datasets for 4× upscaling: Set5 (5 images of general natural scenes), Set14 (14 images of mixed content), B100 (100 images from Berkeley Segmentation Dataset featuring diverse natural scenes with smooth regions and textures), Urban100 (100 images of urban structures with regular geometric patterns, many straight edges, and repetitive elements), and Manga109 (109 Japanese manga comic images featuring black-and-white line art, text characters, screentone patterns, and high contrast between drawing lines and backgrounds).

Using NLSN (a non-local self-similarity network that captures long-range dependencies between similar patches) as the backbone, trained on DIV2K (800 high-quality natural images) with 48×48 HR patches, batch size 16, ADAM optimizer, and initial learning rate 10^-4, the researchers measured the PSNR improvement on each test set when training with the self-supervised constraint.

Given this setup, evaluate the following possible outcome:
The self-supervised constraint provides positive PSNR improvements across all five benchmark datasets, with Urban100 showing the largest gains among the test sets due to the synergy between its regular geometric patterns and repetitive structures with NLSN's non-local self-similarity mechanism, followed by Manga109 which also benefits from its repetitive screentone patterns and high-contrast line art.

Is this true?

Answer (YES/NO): NO